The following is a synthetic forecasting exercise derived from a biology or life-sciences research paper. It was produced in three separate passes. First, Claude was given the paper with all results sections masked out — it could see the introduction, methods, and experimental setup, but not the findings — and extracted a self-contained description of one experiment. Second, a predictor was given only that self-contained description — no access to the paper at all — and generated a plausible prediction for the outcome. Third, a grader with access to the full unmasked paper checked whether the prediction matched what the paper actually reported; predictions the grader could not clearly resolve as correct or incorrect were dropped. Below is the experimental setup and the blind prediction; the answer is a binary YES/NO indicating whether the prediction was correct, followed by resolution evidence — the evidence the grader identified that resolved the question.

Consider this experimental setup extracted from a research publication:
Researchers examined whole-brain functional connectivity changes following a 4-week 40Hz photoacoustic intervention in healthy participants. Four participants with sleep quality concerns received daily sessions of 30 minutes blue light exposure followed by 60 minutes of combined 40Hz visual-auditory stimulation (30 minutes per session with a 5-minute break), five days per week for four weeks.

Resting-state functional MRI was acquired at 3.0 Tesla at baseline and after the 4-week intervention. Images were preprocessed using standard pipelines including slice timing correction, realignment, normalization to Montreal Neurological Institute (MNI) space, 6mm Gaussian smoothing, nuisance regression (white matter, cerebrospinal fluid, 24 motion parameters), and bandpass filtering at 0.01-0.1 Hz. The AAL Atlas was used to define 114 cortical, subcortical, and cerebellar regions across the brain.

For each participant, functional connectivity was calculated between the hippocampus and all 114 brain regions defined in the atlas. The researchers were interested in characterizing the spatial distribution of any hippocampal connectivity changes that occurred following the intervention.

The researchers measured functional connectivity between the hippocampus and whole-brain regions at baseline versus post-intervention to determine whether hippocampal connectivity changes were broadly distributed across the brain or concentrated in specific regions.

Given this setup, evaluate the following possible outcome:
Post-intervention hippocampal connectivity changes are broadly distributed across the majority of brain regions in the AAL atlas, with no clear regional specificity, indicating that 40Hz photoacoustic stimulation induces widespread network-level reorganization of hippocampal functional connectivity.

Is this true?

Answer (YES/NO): NO